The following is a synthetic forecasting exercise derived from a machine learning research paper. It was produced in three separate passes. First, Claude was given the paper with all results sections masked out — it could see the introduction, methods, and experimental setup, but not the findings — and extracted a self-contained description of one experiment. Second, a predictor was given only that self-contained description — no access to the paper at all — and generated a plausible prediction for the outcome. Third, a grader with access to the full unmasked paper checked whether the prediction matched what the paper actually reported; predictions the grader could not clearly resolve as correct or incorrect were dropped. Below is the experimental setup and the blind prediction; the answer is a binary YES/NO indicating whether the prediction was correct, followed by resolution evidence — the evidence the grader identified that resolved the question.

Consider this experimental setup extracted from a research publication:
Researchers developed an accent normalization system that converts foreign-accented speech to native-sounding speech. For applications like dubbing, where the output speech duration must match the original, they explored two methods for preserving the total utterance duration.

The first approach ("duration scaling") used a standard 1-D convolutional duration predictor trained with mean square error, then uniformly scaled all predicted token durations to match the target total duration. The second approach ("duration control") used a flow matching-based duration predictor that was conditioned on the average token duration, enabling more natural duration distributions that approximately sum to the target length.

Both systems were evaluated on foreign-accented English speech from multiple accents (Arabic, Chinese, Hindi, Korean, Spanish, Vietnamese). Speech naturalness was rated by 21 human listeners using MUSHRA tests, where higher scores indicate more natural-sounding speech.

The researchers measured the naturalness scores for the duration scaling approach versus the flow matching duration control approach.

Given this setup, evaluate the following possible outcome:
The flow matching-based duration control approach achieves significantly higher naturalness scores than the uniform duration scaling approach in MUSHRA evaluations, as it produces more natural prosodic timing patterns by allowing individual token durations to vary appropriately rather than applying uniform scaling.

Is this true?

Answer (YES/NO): NO